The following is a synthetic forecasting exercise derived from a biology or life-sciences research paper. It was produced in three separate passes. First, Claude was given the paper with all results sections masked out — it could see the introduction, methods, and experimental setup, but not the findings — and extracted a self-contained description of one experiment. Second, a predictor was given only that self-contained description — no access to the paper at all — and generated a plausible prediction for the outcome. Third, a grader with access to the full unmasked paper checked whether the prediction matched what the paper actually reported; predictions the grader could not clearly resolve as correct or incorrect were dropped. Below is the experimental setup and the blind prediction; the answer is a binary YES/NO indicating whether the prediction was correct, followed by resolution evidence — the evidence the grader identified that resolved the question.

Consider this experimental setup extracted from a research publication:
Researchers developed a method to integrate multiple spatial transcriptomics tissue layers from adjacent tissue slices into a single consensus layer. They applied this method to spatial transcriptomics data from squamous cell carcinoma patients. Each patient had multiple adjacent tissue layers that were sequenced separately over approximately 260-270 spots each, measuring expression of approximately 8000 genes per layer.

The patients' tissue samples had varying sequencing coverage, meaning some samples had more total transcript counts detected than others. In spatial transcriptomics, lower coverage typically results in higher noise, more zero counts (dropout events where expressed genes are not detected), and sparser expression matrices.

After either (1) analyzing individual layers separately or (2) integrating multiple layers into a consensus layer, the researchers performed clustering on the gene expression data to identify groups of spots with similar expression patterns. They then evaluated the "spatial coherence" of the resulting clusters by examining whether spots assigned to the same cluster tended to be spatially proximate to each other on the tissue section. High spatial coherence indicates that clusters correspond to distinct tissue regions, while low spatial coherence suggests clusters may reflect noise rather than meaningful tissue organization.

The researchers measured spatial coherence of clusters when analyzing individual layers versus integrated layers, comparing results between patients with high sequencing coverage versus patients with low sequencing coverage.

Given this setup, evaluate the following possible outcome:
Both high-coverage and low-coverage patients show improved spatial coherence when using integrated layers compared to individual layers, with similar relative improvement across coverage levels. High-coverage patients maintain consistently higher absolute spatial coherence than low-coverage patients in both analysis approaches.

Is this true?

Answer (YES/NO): NO